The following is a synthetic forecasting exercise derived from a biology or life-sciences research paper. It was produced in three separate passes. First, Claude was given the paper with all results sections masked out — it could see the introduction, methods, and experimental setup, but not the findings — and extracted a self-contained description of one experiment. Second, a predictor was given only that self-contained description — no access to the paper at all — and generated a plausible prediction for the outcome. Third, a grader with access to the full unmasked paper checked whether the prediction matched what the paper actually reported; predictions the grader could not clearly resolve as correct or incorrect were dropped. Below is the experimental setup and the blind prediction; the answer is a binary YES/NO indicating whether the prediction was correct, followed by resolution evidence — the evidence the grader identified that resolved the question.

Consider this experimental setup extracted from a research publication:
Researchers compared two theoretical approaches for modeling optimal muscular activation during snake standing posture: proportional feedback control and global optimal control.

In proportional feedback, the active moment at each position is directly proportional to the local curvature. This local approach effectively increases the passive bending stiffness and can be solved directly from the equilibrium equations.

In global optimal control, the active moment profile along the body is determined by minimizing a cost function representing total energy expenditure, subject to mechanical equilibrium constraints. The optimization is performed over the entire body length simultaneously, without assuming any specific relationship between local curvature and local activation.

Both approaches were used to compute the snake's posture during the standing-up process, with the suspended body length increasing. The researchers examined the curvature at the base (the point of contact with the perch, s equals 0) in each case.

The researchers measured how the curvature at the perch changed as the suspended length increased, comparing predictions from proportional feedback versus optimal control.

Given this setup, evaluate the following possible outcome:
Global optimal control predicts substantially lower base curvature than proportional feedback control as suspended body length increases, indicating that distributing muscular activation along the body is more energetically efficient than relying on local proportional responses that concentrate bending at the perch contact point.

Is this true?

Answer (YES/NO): NO